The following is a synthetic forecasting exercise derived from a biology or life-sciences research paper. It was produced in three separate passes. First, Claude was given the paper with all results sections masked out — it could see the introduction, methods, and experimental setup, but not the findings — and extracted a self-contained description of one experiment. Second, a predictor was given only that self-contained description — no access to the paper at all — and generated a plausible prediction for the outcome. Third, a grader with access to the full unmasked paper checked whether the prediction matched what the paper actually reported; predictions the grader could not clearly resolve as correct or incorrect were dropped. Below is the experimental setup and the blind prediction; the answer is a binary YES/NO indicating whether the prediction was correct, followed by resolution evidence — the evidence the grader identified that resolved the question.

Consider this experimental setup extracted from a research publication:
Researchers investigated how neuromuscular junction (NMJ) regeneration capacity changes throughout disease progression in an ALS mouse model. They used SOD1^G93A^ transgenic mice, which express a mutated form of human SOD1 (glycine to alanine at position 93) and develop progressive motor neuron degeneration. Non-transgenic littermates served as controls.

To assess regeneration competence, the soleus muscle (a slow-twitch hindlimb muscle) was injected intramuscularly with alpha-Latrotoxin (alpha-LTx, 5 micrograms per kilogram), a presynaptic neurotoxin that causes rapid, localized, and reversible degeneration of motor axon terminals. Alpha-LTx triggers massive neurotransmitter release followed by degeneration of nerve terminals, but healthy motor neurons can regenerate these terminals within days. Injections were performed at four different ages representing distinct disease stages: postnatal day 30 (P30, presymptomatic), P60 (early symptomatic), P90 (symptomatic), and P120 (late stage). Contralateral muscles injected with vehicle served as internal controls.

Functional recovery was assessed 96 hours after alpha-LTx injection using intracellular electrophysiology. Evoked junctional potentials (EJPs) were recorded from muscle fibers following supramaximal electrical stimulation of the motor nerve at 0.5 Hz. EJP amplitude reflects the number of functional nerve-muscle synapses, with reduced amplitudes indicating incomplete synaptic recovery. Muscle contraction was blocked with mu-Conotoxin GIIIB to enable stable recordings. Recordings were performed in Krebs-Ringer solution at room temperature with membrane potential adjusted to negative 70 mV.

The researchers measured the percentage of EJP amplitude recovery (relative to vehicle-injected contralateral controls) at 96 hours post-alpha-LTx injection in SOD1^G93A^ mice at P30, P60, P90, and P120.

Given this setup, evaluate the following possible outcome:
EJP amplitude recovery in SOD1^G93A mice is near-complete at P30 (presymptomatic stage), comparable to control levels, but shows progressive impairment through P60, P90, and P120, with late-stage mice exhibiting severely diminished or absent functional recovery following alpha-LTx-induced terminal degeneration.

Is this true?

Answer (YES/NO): NO